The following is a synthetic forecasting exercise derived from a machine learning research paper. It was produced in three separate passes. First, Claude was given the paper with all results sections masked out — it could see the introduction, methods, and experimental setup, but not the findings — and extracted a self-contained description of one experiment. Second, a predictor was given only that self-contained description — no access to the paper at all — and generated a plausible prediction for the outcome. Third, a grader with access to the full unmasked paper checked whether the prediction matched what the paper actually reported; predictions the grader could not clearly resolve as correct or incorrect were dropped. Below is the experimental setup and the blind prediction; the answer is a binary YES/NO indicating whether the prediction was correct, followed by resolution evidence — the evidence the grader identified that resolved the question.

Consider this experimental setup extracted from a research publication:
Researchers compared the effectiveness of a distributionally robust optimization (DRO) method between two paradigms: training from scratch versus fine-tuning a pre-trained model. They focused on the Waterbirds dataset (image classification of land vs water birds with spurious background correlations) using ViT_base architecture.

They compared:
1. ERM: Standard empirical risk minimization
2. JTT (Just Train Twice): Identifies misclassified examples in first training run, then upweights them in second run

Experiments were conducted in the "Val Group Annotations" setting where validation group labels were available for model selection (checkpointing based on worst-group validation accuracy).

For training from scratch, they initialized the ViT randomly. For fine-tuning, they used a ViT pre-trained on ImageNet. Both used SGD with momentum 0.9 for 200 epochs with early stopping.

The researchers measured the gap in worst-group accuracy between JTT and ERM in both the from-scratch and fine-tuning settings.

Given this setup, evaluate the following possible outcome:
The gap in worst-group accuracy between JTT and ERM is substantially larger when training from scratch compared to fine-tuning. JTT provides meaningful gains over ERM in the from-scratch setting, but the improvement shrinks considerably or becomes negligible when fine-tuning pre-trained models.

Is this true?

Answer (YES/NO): YES